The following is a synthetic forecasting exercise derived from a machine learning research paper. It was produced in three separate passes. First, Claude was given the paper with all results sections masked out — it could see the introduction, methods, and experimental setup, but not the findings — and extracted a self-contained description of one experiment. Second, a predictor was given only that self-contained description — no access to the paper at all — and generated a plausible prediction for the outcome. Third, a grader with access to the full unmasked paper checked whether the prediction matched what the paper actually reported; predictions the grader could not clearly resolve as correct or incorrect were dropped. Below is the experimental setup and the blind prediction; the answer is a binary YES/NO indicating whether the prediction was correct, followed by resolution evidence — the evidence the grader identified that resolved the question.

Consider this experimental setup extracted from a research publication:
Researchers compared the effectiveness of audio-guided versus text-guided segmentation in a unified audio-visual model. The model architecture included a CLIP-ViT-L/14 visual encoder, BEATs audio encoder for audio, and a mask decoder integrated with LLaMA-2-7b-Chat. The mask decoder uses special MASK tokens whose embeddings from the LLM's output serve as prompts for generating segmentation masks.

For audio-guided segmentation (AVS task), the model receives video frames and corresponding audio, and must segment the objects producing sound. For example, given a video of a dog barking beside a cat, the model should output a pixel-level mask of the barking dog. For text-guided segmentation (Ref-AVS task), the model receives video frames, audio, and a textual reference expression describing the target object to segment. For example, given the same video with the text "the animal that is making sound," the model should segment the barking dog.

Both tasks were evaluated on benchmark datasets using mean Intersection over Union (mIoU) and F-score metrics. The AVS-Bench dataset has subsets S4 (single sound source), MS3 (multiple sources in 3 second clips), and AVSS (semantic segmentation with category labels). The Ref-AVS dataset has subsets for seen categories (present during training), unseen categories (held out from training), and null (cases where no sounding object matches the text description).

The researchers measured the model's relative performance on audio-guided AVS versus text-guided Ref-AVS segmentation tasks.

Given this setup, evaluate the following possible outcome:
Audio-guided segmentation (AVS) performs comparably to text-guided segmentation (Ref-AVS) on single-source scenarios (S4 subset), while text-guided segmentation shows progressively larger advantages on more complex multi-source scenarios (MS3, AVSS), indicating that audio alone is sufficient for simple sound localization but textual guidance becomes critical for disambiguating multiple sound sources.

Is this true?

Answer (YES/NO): NO